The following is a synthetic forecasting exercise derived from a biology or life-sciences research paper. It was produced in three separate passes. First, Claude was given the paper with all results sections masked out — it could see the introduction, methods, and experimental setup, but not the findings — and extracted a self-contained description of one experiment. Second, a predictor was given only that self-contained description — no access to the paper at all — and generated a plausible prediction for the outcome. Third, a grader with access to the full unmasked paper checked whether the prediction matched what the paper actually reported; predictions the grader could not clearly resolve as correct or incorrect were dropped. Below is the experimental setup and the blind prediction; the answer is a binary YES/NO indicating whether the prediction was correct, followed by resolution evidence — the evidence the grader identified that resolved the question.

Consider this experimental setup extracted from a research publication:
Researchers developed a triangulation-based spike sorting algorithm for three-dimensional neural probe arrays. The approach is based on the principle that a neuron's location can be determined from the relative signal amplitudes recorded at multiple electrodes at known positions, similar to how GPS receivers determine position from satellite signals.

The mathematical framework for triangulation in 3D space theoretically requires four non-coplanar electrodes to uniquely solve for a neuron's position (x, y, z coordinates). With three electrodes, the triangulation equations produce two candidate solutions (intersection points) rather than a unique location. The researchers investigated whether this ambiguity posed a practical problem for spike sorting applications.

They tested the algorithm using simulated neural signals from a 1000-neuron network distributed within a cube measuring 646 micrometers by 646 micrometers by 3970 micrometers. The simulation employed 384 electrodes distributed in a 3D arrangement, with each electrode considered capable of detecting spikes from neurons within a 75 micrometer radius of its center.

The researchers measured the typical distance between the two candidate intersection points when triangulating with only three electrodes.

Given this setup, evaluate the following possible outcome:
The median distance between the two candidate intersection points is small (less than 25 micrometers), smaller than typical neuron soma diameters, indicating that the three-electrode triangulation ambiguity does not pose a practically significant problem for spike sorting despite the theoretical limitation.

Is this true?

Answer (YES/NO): YES